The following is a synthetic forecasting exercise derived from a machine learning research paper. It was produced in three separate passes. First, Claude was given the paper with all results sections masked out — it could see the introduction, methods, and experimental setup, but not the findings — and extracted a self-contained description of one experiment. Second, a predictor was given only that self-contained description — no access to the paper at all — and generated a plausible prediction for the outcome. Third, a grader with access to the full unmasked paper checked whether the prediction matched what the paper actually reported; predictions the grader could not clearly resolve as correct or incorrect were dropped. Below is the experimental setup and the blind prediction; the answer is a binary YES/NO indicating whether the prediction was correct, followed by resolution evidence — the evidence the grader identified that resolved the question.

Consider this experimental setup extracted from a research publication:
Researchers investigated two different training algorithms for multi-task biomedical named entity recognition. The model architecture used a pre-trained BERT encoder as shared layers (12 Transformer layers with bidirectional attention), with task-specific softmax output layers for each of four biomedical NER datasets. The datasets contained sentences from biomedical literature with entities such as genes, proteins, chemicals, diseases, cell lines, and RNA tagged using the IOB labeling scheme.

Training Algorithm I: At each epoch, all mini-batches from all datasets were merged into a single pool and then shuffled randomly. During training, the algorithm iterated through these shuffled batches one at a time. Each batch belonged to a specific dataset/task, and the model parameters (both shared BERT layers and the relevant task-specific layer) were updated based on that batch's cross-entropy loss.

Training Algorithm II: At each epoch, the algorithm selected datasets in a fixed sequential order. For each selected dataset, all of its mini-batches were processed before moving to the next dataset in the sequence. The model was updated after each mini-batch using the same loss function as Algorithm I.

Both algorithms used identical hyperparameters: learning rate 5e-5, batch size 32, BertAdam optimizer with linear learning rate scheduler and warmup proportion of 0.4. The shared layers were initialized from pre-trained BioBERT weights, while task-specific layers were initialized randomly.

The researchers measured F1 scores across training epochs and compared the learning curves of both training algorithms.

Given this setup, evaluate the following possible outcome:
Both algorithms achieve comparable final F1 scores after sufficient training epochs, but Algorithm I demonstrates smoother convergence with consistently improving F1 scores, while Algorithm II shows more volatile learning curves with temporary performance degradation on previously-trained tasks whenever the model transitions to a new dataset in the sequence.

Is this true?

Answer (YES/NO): NO